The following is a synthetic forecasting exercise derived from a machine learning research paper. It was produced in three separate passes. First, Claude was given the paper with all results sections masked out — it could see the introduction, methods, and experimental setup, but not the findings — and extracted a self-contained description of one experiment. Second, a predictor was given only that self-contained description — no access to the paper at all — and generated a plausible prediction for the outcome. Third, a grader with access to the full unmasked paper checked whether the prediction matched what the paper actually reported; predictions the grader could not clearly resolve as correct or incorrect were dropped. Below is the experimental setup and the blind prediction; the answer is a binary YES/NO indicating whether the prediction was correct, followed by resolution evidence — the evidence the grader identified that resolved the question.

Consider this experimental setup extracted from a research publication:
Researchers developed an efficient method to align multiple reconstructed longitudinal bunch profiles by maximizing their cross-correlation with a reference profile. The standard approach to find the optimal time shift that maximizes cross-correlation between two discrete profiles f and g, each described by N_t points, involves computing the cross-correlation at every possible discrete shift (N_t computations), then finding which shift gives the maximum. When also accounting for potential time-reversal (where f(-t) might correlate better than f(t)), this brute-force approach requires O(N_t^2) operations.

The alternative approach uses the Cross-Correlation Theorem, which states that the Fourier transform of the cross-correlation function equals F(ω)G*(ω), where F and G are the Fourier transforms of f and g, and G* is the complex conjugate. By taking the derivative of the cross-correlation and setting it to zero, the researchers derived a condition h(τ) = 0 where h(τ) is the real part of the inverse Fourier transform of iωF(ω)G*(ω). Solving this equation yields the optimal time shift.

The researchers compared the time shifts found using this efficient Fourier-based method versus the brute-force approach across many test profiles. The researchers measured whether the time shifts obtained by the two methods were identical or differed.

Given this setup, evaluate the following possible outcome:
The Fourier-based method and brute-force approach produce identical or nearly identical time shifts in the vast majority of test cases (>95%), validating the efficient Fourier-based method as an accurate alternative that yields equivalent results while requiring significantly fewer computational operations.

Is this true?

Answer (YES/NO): YES